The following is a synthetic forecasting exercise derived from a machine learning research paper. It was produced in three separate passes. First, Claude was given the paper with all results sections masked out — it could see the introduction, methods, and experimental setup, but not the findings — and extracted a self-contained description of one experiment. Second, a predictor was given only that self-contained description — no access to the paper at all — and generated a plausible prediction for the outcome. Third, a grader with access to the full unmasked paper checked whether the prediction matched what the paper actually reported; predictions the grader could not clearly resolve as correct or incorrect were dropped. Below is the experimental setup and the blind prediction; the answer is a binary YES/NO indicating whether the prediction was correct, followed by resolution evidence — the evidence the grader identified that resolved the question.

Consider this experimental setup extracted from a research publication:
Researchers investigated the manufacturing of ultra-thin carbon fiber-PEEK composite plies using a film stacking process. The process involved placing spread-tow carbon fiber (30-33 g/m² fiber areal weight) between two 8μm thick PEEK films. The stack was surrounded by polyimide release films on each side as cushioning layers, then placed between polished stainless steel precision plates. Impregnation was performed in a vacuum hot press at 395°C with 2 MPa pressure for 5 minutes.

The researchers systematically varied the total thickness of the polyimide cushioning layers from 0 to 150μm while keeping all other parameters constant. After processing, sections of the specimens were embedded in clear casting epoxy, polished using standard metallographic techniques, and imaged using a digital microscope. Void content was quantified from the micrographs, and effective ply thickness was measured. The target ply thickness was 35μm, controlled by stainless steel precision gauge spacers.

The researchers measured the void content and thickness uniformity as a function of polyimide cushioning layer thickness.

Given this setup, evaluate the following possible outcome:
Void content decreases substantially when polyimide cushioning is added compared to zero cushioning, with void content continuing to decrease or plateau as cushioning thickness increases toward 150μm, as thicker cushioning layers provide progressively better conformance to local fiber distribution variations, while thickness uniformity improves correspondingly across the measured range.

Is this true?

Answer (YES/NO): YES